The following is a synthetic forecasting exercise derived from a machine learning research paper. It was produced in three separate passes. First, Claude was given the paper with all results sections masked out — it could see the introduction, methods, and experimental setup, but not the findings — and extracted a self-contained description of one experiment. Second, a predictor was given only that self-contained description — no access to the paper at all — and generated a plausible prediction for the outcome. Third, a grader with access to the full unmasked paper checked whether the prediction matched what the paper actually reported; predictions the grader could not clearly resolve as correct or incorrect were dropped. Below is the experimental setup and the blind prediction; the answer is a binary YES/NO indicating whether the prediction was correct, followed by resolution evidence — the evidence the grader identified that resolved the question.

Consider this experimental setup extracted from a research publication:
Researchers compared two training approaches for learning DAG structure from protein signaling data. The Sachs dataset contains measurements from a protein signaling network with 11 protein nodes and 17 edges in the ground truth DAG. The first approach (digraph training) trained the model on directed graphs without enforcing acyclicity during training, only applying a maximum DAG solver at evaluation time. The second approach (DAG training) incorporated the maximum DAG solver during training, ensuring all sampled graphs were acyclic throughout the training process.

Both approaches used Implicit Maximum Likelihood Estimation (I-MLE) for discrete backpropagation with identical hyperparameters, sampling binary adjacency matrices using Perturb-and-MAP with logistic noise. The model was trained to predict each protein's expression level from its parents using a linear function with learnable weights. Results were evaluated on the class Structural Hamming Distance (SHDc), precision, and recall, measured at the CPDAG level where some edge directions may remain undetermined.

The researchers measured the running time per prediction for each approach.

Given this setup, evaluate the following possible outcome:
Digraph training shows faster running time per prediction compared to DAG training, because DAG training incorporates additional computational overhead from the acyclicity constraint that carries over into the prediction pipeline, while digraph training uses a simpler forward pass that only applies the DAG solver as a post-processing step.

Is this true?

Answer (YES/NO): YES